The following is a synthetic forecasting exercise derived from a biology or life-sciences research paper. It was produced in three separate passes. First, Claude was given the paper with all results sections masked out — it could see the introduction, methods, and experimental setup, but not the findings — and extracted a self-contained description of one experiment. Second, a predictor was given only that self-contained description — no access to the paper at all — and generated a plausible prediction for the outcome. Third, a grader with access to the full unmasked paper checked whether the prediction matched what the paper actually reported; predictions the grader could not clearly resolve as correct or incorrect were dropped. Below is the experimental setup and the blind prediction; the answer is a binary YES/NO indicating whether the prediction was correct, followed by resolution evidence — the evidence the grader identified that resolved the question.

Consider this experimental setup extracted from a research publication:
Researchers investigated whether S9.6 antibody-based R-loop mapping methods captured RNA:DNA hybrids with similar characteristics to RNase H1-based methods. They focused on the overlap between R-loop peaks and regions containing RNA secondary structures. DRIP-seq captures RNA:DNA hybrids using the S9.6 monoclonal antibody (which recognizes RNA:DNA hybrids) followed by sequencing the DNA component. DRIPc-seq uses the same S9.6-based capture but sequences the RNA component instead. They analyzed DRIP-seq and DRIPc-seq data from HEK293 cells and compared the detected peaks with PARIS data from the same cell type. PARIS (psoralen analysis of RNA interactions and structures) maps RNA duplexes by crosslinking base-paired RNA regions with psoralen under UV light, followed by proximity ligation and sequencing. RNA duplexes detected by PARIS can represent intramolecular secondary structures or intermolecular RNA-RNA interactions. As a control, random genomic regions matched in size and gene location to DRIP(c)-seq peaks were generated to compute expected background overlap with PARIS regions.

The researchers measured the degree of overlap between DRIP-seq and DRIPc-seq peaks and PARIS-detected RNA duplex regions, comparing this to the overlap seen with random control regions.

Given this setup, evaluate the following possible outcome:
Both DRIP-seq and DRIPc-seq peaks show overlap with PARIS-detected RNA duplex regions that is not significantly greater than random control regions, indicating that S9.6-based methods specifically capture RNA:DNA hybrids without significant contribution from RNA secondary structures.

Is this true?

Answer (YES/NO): NO